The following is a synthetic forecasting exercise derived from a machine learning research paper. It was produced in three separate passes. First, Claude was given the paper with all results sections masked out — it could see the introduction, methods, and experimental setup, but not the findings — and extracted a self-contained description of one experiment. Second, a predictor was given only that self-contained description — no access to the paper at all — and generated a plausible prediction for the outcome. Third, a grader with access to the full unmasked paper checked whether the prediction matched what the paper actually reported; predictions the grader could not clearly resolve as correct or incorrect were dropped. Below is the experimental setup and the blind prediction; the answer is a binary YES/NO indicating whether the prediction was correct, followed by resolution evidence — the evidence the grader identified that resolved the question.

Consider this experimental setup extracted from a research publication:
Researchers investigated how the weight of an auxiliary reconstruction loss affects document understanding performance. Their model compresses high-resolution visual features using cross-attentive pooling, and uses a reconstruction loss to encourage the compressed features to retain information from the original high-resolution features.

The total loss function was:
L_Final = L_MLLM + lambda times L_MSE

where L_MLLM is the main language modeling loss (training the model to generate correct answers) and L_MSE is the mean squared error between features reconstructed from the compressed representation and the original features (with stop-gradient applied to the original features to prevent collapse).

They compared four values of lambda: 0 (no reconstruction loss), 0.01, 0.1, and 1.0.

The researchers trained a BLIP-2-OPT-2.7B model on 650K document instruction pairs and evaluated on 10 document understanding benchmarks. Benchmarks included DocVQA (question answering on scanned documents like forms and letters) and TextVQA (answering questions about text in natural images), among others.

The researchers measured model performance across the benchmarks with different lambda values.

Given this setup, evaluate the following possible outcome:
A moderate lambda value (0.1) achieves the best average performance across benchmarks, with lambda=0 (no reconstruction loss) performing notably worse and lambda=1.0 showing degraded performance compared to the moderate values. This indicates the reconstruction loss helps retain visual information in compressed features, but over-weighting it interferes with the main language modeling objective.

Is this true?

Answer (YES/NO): YES